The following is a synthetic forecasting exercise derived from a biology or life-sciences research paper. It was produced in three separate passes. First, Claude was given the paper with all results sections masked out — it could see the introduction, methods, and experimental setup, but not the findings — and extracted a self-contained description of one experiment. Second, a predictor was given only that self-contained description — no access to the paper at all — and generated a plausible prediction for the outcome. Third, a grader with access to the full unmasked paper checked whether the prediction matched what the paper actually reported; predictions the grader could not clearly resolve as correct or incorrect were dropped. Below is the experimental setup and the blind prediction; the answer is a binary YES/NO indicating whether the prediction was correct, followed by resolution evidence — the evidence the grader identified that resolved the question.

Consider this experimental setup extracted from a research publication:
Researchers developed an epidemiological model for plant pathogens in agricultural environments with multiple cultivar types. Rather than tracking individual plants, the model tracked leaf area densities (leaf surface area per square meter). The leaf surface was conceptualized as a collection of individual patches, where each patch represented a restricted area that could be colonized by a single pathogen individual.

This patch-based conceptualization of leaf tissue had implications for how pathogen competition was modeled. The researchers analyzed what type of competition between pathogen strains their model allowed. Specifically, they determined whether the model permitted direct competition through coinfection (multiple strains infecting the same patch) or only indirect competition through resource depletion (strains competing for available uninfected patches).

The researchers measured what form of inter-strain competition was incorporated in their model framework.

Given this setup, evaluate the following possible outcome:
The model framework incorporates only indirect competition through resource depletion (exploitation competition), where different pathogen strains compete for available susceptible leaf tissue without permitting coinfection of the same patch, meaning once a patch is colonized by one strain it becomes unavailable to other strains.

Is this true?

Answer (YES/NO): YES